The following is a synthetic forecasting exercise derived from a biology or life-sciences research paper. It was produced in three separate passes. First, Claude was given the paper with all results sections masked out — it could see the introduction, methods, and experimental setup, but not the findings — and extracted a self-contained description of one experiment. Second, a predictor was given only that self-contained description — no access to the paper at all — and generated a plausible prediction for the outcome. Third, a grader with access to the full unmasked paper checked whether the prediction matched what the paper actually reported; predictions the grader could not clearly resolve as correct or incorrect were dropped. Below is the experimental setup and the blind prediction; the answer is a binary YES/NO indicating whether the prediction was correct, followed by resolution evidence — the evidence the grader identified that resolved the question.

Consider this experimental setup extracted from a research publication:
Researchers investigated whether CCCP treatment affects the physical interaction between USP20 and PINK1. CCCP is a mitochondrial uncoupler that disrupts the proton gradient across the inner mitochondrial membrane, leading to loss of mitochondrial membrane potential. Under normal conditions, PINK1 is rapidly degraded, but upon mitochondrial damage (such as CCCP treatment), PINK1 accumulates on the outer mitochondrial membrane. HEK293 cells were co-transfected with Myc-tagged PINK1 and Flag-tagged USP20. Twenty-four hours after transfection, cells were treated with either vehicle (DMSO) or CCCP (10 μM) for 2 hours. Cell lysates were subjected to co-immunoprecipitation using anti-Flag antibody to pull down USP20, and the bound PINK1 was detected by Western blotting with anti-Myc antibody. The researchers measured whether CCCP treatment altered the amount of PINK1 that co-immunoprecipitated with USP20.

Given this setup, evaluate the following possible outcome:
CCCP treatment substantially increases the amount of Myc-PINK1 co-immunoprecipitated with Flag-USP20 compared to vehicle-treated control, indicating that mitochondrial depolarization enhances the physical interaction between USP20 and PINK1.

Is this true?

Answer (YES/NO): NO